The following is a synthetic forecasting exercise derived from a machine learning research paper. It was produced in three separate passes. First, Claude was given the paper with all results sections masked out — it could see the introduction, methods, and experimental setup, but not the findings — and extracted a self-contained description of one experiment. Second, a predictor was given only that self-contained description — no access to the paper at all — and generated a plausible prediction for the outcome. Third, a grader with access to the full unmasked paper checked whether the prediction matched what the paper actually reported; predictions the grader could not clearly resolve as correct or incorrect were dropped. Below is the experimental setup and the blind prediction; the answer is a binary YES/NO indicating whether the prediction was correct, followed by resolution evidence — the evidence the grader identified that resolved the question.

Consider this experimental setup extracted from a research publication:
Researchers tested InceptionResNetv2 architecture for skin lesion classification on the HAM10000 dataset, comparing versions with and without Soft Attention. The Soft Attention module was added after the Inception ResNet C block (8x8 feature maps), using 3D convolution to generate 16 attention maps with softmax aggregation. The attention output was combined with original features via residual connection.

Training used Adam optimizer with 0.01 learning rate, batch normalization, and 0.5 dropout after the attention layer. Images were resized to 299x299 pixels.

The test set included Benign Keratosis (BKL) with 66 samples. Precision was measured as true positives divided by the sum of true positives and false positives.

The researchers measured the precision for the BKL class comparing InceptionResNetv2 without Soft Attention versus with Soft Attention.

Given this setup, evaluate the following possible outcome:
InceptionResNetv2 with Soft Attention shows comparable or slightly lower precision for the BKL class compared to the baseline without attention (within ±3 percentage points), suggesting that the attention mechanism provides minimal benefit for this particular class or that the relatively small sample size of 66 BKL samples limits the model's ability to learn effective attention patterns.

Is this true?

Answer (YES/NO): NO